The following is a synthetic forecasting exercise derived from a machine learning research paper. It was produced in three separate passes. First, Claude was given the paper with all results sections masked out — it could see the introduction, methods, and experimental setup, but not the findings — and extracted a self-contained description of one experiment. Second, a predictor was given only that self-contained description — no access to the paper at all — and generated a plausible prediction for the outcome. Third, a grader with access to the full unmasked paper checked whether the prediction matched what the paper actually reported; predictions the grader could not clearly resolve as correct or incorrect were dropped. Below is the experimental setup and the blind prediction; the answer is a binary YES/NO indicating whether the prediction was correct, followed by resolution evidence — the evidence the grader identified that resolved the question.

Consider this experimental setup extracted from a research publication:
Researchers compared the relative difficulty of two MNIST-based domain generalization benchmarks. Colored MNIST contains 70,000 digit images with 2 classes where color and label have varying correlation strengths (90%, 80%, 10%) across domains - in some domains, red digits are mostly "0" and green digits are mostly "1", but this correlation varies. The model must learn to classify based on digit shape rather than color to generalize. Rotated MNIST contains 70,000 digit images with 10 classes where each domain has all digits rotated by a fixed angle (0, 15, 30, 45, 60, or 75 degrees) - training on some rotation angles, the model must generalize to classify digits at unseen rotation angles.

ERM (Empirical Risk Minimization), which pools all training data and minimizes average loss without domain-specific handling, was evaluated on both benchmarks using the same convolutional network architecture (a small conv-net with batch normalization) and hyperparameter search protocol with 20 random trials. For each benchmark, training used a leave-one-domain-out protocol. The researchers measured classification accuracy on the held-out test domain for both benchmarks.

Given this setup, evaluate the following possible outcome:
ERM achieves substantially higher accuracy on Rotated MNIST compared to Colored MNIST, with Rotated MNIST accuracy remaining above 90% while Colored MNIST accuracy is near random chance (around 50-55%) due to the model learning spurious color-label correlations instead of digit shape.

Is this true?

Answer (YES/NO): YES